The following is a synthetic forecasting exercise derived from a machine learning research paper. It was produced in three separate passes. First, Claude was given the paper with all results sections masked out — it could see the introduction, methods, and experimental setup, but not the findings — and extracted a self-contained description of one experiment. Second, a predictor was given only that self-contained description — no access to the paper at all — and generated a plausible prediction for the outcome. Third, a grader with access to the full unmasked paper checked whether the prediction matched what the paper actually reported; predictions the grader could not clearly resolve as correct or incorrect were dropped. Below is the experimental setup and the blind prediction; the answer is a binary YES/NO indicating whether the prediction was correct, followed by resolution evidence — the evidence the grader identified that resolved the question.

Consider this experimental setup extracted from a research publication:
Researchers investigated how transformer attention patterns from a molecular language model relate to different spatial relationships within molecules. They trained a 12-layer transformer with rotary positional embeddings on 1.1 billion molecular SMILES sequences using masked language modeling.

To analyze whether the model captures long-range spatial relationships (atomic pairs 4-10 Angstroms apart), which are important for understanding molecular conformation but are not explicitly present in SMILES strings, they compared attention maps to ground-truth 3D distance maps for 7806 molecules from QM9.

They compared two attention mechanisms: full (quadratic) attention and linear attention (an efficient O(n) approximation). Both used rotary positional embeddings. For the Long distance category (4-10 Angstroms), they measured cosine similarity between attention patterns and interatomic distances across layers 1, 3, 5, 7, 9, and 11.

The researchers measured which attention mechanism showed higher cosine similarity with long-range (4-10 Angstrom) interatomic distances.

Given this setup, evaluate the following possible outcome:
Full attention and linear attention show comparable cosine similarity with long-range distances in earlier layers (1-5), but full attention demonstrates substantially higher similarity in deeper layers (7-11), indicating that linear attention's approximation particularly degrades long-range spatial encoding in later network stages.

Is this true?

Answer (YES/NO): NO